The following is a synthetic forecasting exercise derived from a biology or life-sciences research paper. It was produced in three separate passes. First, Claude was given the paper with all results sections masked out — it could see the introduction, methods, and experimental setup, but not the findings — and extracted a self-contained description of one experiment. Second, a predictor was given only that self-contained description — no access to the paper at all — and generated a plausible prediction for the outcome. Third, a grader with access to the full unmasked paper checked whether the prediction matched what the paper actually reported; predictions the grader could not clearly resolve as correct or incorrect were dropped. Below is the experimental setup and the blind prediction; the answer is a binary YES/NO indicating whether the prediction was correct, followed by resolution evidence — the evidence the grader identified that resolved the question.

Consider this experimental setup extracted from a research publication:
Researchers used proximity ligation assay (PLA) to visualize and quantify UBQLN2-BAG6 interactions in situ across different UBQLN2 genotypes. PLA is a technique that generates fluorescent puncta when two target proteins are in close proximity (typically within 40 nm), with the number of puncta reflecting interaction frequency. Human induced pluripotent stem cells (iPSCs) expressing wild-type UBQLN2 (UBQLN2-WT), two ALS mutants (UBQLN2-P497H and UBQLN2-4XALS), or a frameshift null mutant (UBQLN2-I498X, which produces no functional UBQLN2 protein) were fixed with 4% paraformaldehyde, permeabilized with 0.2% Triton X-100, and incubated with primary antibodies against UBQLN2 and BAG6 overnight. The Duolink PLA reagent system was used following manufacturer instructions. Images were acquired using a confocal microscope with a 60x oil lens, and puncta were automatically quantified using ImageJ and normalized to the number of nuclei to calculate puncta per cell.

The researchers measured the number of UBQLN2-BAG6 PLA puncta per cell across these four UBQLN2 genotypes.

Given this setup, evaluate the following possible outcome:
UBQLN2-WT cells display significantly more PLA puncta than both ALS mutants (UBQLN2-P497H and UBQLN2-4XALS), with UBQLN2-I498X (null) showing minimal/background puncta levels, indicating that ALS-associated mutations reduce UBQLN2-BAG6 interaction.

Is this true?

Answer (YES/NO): NO